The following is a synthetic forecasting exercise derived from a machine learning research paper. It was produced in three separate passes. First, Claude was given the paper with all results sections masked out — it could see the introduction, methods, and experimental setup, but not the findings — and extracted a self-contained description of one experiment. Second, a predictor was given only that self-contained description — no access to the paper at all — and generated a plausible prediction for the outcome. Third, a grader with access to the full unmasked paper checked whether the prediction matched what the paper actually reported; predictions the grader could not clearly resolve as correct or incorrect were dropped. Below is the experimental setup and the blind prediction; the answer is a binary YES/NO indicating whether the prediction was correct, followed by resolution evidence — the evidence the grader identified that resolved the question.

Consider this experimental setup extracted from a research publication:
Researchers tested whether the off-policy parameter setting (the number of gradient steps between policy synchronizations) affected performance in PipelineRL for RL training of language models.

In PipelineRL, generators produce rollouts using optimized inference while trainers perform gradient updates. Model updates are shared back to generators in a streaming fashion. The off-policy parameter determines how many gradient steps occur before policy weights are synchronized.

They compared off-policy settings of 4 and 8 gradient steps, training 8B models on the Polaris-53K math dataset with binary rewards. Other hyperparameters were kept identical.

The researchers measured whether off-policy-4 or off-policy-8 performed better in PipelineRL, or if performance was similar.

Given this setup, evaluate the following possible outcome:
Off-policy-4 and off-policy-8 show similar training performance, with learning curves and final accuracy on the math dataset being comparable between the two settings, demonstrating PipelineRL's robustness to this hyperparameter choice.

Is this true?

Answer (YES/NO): YES